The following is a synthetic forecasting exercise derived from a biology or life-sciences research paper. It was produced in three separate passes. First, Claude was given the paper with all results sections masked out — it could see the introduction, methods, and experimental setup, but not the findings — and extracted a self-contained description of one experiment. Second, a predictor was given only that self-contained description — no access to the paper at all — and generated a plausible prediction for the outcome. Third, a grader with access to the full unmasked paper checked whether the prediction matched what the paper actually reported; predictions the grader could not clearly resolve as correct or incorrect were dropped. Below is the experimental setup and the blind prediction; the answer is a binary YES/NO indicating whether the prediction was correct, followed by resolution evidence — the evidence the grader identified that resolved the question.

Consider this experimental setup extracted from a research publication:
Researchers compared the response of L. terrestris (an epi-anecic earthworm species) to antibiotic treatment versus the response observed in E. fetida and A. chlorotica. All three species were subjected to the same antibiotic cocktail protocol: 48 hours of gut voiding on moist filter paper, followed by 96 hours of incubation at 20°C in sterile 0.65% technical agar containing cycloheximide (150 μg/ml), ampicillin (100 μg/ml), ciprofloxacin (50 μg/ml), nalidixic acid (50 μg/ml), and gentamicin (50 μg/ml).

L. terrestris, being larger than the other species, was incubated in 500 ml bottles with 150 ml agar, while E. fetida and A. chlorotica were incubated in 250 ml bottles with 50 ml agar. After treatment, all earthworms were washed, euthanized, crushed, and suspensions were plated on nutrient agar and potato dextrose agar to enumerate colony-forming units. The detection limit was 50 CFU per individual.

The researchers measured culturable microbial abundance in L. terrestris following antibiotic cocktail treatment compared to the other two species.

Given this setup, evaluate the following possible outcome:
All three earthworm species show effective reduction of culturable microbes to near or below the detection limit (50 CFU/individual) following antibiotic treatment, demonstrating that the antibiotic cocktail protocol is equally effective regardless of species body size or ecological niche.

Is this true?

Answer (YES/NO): NO